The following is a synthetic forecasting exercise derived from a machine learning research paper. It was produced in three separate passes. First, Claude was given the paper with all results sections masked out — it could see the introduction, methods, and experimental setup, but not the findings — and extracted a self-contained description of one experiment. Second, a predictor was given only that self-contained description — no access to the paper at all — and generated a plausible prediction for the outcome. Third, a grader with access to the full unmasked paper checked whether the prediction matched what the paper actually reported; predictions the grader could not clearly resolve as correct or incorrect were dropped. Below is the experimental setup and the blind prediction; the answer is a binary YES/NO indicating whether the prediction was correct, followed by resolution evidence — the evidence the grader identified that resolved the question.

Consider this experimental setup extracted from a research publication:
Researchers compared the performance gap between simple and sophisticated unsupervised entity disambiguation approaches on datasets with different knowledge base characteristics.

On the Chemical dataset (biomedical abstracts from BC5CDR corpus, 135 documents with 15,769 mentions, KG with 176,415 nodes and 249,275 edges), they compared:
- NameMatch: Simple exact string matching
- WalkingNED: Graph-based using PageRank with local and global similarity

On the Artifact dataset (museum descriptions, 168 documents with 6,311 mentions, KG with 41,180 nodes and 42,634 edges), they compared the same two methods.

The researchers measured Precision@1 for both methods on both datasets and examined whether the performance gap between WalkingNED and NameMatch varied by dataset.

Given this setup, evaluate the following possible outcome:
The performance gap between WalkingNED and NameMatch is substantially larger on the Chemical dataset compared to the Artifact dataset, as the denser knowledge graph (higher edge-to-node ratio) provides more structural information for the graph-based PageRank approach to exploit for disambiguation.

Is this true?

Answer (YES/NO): YES